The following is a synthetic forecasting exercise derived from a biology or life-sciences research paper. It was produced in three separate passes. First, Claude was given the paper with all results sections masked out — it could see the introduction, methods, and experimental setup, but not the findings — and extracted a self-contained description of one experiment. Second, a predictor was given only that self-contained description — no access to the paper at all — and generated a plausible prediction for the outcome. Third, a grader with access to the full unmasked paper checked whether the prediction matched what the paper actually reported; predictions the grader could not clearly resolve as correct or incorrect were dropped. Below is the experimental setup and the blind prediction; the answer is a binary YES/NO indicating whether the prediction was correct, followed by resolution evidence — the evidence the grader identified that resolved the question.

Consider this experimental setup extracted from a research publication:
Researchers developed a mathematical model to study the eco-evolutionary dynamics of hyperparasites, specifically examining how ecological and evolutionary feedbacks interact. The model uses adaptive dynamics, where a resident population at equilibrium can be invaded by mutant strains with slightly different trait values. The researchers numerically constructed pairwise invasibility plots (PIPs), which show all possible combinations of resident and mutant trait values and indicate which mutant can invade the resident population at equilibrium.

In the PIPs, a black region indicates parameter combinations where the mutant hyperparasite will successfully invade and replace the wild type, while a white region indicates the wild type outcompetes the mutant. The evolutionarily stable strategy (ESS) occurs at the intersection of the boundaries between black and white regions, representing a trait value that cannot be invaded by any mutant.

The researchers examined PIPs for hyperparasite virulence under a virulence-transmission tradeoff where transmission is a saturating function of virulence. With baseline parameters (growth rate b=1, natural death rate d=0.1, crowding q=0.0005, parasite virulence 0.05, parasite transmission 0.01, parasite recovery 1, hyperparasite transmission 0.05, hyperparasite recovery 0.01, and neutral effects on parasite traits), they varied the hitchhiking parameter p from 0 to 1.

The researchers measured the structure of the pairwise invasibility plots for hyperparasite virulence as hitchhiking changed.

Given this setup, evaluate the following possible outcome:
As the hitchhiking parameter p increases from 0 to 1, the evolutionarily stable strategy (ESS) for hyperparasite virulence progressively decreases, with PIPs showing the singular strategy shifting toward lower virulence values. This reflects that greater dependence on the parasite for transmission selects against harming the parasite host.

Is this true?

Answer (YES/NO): YES